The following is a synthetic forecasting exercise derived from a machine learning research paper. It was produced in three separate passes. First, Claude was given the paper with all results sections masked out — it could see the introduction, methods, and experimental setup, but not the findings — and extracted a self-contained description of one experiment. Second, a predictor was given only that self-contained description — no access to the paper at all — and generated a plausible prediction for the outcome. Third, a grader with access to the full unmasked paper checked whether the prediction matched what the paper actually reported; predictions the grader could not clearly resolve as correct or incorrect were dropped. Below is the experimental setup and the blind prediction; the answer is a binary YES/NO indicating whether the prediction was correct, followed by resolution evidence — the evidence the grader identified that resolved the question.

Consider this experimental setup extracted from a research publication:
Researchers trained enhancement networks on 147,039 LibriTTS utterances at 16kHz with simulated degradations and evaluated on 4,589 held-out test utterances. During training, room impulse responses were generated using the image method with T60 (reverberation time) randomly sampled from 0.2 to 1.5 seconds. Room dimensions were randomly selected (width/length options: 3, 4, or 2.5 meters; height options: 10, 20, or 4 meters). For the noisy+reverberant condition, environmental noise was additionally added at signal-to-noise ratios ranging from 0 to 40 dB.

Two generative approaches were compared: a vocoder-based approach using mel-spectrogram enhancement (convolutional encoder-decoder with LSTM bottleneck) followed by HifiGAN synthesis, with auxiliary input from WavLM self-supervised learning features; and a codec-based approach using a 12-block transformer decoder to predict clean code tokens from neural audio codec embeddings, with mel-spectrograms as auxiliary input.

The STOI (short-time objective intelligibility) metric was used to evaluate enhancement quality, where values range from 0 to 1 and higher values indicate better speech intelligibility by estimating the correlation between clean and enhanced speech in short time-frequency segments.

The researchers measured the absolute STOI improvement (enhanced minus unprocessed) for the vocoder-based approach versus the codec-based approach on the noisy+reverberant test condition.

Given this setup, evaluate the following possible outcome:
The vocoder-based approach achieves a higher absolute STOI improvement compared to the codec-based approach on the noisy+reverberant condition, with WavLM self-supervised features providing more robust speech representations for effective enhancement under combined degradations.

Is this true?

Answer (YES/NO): YES